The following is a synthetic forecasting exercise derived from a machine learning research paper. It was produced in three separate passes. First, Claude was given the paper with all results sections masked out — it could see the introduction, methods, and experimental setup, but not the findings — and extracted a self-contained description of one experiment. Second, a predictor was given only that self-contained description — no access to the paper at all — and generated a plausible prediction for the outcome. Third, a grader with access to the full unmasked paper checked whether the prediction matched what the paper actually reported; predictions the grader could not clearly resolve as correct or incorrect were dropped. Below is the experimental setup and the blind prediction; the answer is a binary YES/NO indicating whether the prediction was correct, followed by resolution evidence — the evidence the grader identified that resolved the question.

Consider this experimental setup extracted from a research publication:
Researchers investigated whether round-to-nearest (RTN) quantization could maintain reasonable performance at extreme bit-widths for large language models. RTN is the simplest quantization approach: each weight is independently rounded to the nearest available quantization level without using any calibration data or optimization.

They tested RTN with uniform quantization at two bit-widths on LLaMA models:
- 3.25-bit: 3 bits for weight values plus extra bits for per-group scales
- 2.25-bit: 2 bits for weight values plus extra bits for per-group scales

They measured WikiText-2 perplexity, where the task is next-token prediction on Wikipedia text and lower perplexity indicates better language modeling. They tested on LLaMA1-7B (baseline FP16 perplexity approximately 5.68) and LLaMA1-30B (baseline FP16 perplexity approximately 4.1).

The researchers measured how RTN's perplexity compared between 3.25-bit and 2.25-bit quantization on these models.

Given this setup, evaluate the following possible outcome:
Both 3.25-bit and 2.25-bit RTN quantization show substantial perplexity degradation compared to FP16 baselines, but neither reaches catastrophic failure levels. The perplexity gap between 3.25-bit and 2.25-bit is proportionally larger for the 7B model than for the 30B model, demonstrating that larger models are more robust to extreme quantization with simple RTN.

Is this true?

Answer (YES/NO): NO